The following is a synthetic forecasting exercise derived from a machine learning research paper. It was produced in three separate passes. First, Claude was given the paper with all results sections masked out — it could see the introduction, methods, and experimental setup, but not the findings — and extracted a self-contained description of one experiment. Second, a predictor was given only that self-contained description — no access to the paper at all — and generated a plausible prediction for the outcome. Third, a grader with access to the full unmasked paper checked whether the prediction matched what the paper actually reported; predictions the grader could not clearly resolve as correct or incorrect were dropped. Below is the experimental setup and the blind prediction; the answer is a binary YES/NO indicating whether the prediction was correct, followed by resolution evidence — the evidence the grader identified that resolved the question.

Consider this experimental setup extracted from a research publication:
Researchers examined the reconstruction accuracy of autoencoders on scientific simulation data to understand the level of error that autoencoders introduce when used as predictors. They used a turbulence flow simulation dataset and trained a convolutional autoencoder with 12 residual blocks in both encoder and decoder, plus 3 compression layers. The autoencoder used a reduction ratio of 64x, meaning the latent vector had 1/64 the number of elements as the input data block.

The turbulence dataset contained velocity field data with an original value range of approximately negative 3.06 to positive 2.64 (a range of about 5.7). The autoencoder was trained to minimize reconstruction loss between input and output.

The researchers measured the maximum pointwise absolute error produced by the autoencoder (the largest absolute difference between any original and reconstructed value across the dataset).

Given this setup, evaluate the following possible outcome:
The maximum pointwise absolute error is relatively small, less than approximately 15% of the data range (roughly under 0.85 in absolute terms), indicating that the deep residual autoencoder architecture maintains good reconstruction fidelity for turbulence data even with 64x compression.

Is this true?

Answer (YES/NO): NO